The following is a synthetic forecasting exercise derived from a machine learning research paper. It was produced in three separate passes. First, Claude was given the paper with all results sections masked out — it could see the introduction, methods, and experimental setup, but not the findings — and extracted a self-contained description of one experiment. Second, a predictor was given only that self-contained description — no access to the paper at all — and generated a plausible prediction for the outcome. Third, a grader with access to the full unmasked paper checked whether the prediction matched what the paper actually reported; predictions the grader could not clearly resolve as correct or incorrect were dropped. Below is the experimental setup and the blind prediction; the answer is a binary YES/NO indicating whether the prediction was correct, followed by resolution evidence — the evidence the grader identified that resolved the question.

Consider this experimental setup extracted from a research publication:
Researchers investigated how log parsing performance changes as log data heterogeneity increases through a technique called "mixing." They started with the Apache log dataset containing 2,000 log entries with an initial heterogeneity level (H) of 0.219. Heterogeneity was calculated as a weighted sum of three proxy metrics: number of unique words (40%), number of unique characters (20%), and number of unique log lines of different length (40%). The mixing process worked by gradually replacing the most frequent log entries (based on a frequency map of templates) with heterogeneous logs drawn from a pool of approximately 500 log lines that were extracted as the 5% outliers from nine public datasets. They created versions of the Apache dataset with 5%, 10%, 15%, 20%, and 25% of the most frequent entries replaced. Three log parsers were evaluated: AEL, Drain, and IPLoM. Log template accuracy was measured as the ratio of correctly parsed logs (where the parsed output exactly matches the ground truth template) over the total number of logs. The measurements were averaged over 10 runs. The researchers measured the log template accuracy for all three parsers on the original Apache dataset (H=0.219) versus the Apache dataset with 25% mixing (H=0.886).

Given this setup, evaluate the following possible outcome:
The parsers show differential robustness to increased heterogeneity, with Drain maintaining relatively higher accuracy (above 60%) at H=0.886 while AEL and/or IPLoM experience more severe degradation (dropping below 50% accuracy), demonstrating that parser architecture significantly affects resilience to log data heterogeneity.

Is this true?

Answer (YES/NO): NO